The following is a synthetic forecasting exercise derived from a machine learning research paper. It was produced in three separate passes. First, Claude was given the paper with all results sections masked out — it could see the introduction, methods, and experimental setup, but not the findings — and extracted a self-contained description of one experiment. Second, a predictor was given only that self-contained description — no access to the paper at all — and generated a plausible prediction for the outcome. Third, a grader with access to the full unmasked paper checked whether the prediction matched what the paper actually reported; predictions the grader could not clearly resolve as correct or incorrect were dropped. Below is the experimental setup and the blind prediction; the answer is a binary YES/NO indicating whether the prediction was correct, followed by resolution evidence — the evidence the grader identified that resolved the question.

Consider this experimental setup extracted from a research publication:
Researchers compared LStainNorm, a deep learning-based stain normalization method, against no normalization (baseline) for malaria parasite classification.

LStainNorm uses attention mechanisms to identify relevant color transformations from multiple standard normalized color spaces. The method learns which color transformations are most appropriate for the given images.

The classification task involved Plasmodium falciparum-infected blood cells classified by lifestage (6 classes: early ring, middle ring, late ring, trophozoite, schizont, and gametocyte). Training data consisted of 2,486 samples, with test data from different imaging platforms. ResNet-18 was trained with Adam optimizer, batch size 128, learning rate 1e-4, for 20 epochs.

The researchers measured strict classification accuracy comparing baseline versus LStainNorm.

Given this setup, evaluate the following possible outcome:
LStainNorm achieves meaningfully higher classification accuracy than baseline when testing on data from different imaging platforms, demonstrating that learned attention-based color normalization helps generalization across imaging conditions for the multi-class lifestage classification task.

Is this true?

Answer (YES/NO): NO